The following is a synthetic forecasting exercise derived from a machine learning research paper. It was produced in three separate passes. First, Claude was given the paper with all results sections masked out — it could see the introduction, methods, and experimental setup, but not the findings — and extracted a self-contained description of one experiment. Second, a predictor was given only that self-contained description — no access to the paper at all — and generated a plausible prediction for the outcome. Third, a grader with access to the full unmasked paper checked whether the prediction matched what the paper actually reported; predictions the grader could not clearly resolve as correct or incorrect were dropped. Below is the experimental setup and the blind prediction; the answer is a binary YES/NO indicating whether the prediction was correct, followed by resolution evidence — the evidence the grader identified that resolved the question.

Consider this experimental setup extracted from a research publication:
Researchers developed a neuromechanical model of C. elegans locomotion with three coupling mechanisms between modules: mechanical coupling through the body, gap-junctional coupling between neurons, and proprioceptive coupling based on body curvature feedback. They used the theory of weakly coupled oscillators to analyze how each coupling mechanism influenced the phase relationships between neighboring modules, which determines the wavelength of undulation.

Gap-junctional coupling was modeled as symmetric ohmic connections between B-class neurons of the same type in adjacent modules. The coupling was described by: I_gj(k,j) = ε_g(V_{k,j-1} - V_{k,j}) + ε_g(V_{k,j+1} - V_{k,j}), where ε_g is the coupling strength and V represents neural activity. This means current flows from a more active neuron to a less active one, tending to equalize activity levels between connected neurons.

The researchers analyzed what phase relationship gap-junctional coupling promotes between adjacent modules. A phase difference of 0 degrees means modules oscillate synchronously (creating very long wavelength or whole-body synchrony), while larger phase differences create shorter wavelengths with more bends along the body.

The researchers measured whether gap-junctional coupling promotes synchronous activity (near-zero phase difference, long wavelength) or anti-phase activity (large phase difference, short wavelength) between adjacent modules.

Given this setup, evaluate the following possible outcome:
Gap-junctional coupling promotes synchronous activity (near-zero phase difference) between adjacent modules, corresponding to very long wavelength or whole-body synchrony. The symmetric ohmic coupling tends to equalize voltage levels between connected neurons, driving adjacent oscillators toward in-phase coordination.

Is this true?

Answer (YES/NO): YES